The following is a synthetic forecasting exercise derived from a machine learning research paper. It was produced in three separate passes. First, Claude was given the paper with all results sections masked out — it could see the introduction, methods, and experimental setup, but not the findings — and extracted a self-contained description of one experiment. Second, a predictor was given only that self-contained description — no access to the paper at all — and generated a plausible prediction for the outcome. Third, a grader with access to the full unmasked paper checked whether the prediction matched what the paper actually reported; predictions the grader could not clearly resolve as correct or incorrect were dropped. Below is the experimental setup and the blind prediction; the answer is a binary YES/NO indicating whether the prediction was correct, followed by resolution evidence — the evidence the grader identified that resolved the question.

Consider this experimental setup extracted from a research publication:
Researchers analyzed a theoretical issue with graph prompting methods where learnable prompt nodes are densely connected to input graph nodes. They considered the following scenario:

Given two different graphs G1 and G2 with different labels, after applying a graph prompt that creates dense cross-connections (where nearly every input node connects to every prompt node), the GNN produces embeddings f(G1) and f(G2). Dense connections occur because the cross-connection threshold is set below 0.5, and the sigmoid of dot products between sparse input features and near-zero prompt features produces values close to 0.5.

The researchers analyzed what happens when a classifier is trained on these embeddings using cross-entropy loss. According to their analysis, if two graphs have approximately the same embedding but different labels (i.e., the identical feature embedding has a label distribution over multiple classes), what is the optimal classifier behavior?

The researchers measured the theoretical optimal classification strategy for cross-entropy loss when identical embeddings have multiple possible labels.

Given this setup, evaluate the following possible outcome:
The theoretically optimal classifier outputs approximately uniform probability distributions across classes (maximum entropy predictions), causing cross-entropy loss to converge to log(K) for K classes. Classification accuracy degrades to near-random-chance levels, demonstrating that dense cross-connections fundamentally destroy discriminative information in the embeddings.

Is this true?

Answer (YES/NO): NO